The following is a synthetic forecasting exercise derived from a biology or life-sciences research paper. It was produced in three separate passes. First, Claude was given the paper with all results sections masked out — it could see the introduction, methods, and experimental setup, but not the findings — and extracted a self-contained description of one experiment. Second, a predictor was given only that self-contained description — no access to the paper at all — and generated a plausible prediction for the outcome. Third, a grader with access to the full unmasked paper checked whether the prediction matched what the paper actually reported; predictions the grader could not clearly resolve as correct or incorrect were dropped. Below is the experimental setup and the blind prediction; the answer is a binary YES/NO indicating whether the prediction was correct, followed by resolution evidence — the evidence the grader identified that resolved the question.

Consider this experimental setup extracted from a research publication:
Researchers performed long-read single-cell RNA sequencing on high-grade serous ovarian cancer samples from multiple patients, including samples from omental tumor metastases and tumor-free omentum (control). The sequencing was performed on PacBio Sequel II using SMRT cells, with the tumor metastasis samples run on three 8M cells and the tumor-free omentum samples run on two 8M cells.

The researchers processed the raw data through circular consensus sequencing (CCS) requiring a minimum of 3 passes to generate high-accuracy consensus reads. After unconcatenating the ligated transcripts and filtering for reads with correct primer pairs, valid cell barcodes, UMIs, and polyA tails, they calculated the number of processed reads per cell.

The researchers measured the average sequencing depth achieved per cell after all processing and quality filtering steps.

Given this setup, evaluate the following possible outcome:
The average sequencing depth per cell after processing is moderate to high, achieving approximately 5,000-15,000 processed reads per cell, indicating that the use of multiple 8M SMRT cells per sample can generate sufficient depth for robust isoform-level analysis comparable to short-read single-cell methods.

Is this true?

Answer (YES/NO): YES